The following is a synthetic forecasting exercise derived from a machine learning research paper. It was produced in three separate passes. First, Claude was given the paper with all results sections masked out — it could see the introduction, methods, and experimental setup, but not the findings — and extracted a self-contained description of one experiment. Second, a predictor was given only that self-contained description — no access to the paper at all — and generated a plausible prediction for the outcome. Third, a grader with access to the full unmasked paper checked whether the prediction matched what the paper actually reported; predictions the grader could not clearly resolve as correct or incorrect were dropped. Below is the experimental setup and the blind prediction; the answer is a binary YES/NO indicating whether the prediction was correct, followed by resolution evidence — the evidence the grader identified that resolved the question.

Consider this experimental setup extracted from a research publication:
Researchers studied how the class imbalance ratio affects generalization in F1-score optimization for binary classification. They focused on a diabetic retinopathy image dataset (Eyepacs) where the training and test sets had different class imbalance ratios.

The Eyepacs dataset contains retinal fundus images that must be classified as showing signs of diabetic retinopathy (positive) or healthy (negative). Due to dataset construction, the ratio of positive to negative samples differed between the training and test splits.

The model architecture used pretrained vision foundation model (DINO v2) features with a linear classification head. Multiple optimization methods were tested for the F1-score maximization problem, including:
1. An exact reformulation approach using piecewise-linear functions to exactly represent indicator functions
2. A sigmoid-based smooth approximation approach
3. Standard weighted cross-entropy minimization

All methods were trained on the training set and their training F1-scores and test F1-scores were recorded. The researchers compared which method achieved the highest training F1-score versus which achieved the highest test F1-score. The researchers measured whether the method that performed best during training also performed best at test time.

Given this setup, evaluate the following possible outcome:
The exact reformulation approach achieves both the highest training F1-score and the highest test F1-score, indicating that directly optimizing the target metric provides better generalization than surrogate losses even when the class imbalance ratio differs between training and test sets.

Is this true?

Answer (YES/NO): NO